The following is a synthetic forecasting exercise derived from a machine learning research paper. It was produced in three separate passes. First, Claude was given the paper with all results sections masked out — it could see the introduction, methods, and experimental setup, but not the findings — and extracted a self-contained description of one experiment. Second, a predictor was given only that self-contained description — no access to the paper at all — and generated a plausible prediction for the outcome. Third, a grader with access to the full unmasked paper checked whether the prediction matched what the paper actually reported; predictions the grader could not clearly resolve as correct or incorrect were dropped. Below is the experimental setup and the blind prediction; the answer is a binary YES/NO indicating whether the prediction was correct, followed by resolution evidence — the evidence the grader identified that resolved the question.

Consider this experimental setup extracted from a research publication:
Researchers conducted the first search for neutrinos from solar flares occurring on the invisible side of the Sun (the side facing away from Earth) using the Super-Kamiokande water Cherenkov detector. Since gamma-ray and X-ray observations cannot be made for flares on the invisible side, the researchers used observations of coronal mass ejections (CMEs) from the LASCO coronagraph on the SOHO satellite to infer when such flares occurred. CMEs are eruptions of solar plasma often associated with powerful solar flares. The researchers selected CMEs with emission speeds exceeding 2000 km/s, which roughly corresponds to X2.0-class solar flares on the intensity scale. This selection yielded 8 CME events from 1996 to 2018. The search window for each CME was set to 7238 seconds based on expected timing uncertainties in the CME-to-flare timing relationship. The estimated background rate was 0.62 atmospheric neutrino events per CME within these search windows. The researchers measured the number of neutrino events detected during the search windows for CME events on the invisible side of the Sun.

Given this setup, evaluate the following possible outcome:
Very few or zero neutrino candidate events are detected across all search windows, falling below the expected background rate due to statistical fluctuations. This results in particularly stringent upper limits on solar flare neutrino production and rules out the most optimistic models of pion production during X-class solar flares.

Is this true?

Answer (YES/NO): NO